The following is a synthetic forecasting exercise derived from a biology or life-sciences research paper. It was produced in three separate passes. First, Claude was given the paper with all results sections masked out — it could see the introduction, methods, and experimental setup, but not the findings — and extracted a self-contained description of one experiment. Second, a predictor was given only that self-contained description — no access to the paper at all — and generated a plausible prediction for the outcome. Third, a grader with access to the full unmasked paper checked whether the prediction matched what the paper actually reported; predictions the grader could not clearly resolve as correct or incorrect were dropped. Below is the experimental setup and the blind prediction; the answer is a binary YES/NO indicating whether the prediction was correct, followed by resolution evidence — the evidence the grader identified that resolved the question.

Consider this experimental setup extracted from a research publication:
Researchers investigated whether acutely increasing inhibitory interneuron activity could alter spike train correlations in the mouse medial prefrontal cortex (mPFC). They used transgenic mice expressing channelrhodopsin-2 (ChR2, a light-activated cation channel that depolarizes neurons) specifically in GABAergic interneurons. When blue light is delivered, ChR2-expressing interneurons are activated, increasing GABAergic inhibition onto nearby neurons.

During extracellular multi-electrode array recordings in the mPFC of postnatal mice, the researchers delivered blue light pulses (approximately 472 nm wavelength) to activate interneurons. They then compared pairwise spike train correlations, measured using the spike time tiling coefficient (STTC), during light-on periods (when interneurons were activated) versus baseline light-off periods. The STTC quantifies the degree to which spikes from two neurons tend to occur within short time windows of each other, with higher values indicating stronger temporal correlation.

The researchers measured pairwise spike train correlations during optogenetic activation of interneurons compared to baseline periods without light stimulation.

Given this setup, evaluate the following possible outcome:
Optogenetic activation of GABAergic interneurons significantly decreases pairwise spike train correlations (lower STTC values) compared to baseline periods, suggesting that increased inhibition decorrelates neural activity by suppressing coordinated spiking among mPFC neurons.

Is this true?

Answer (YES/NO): YES